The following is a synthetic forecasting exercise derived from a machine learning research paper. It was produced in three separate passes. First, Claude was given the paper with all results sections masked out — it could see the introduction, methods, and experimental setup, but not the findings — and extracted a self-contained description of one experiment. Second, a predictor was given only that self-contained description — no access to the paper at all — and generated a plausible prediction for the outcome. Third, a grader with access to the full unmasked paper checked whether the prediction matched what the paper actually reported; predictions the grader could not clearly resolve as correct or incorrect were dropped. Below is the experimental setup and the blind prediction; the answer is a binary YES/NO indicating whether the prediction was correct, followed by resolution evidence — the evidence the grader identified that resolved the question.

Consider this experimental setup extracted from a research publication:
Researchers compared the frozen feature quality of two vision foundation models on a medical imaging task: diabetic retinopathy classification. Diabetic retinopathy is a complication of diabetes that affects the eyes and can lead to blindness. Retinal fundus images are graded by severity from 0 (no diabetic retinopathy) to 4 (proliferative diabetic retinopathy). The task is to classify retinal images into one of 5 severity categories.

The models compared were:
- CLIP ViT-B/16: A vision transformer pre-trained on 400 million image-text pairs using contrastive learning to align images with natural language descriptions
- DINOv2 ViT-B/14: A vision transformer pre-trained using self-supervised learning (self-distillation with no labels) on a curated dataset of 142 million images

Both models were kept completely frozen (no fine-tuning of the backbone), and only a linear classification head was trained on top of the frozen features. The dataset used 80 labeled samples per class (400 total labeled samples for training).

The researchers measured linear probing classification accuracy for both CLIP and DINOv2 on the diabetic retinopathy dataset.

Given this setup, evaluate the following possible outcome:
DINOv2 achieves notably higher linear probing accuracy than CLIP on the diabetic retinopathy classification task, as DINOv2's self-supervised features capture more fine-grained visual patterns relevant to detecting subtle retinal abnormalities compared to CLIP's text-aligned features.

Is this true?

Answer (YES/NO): YES